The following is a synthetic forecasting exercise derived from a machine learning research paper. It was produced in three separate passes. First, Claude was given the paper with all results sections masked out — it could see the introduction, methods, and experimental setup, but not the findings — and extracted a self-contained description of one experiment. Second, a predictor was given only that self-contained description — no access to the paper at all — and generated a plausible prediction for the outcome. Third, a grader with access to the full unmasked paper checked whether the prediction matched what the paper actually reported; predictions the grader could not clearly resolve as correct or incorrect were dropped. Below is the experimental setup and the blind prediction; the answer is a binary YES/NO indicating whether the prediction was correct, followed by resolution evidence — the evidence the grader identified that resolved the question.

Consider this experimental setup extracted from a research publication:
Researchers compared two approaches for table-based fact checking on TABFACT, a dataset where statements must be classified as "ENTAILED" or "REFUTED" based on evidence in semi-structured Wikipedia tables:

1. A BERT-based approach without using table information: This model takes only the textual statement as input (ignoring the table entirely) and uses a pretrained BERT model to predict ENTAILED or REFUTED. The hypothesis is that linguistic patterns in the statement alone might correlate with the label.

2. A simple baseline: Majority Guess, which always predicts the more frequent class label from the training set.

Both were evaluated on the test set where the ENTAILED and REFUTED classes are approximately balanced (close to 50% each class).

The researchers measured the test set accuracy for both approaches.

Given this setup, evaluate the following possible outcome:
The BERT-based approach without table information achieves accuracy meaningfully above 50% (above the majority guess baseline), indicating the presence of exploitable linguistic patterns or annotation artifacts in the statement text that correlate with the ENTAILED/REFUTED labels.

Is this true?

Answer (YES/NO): NO